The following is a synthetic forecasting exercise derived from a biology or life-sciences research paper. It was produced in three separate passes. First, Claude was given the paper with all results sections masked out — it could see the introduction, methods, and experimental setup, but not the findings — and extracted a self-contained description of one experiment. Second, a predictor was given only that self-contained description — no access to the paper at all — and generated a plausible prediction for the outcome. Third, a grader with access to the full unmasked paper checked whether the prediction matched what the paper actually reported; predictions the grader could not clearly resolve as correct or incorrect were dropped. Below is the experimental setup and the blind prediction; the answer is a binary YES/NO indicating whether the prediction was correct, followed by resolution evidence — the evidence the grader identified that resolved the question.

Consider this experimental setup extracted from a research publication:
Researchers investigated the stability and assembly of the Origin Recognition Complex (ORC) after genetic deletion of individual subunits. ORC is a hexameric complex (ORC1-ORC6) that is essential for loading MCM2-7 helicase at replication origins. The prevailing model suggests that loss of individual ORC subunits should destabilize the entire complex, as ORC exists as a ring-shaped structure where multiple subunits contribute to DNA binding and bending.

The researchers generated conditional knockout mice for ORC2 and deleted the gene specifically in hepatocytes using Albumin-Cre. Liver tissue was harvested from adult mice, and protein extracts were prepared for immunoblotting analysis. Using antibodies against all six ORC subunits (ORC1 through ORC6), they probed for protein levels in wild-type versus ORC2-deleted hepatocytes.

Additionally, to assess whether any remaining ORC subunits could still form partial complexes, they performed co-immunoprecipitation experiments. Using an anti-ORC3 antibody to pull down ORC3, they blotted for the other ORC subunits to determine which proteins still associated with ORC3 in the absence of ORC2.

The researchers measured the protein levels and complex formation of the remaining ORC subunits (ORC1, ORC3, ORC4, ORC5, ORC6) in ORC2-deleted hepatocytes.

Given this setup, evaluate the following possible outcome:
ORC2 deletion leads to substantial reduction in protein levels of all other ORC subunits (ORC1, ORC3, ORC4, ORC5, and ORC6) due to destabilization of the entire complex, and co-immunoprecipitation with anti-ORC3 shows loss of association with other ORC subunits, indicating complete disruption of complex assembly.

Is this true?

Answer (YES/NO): NO